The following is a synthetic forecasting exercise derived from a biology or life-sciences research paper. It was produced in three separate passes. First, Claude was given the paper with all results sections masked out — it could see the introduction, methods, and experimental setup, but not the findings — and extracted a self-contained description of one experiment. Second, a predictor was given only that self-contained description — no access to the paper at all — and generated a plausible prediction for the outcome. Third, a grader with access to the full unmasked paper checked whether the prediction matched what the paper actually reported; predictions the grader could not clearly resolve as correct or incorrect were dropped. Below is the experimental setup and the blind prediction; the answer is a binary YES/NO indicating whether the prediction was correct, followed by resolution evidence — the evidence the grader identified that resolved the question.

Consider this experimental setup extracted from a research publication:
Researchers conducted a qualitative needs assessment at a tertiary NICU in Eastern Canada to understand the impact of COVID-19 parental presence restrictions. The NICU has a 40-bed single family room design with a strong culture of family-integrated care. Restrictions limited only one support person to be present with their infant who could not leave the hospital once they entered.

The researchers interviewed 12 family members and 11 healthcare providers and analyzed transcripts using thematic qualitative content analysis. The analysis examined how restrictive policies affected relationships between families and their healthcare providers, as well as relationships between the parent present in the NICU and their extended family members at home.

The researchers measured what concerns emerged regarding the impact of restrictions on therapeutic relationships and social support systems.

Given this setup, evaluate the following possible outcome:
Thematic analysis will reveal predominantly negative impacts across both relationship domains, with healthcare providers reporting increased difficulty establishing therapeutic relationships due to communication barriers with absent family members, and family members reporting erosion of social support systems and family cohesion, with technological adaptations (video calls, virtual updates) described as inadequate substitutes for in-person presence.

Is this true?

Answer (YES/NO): NO